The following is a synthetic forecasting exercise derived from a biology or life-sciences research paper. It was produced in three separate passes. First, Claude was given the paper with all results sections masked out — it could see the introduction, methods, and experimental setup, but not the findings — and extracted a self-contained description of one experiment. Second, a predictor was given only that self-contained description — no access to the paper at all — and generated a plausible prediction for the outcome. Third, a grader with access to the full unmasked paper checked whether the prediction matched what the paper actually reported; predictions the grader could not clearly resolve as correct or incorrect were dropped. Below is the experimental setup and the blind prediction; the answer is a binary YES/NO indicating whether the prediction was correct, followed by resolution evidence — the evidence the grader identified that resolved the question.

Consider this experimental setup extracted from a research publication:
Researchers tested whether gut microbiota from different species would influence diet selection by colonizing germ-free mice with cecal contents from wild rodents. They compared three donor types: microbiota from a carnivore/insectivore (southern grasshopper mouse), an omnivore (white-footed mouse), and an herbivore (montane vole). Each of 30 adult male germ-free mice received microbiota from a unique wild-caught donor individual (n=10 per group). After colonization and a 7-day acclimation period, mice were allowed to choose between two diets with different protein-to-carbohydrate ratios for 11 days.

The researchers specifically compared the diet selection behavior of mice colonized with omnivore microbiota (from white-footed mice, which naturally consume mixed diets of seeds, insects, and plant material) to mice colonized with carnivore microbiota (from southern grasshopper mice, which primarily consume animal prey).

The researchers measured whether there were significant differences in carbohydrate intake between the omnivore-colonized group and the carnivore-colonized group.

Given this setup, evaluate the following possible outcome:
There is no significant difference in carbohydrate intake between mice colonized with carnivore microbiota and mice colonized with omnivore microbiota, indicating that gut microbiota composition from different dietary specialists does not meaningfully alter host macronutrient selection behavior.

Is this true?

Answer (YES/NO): NO